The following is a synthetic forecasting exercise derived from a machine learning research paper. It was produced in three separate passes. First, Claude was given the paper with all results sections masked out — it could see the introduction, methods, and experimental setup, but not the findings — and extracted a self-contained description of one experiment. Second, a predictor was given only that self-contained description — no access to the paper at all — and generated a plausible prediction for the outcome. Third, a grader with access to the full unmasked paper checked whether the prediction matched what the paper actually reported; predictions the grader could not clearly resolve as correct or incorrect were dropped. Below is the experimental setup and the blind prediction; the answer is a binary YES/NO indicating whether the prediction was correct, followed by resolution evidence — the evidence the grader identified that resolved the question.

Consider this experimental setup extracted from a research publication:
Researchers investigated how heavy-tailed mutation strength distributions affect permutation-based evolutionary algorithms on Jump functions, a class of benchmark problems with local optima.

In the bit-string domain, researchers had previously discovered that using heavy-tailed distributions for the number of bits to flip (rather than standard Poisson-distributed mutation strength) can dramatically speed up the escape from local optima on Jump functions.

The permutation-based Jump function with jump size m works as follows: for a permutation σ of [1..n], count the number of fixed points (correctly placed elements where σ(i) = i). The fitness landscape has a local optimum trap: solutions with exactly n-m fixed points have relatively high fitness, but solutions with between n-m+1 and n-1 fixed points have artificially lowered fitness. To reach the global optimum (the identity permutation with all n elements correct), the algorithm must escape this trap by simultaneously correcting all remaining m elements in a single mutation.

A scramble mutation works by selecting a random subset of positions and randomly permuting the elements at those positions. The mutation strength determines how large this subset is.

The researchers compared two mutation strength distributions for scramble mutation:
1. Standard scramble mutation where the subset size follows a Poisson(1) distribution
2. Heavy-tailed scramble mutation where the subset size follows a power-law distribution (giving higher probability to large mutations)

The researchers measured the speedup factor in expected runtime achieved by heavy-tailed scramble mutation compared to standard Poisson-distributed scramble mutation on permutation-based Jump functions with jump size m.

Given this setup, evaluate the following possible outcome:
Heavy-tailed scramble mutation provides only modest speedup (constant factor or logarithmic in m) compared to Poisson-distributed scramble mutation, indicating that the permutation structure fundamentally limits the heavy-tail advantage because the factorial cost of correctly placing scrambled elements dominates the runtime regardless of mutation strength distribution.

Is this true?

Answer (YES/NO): NO